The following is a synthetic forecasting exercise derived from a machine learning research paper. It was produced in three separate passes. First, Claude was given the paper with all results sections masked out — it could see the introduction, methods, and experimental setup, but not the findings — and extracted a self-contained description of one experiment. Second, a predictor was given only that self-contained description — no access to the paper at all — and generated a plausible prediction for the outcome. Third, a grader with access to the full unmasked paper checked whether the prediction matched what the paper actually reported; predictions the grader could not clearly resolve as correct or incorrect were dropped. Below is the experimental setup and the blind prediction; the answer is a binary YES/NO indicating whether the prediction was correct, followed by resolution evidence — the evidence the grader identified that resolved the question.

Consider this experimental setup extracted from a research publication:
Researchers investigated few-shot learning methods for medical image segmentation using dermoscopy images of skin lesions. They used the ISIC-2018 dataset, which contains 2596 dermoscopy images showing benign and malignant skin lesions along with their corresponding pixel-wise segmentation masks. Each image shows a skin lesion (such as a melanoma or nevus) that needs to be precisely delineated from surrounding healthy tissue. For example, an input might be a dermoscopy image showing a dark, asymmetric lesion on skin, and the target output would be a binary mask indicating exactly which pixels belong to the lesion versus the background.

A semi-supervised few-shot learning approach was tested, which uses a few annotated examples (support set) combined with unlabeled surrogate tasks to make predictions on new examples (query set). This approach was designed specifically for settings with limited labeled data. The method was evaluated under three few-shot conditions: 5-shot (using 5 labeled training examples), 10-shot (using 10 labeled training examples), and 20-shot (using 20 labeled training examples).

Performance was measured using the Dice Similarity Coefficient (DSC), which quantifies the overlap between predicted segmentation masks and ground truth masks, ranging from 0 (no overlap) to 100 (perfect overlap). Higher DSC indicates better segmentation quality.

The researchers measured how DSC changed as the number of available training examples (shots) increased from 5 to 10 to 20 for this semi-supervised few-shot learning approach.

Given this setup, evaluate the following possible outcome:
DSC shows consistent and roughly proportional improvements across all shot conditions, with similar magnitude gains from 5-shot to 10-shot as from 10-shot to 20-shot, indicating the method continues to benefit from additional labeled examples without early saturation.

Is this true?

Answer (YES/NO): NO